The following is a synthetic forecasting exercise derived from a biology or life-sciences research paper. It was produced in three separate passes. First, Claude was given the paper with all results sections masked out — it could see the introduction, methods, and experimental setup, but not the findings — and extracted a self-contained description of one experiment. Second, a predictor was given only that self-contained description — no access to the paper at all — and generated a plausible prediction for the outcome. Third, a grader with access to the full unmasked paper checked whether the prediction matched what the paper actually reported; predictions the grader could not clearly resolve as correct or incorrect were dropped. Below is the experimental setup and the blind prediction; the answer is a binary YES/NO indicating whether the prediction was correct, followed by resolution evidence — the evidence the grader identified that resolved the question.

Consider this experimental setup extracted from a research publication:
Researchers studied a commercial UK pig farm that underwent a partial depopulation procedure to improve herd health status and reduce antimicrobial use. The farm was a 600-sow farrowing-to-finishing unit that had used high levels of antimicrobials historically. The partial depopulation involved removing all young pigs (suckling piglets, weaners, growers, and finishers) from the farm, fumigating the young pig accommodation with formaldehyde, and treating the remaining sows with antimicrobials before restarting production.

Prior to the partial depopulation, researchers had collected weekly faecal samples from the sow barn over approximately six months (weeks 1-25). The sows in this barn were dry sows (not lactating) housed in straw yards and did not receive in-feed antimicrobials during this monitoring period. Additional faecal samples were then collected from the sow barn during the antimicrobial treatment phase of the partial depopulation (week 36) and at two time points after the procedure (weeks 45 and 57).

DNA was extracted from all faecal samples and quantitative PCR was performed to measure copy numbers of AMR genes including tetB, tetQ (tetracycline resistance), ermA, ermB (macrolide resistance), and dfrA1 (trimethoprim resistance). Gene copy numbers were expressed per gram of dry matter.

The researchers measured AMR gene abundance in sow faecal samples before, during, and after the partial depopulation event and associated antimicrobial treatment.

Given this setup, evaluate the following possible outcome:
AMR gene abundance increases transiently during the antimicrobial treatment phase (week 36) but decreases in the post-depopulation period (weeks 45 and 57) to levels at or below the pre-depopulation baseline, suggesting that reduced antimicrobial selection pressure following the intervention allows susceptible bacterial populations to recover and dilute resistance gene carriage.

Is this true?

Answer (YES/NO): NO